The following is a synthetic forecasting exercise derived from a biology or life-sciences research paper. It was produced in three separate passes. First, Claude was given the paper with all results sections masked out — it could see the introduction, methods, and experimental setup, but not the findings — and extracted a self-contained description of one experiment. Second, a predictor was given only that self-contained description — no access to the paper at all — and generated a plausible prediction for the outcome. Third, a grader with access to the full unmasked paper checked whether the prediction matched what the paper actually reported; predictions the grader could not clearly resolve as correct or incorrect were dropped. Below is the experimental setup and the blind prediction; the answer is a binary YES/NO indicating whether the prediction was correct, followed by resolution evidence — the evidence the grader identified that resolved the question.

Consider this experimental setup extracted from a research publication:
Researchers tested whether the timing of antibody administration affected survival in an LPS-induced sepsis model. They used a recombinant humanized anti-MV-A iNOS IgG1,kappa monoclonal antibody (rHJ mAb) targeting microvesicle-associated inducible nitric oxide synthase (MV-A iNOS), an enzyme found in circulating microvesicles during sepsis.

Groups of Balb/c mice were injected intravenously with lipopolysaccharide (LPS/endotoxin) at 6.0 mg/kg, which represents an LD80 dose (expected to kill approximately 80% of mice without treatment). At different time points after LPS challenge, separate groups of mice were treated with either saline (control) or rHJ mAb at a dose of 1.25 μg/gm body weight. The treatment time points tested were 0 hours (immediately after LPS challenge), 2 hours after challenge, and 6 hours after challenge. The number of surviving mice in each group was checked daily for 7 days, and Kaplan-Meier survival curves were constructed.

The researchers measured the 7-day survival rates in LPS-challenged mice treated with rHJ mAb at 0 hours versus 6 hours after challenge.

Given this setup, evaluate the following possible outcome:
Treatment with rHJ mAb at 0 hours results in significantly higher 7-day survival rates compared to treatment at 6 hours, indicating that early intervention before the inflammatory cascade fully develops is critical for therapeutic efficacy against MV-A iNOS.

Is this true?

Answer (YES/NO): YES